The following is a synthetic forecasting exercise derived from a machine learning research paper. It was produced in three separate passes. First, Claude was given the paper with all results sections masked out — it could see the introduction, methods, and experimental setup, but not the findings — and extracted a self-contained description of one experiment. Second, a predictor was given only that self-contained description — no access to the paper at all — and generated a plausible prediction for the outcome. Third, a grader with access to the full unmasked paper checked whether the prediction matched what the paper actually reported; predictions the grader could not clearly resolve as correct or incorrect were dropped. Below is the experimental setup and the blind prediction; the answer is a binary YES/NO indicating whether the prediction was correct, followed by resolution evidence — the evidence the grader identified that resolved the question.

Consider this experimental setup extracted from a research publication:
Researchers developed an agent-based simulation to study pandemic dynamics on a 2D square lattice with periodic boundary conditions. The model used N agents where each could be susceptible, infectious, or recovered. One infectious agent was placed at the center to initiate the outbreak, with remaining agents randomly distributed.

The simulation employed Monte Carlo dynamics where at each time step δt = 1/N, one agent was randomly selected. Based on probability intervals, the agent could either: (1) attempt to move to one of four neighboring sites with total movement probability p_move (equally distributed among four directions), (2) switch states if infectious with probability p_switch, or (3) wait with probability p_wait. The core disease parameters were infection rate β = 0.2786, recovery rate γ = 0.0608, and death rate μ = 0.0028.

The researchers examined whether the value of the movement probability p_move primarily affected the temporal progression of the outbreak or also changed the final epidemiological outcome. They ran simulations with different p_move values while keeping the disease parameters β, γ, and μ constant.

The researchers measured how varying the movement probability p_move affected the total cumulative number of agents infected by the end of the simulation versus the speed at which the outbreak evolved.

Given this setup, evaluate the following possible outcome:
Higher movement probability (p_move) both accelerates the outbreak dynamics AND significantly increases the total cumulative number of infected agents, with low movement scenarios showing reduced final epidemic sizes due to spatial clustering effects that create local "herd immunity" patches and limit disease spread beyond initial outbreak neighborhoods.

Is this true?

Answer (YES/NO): NO